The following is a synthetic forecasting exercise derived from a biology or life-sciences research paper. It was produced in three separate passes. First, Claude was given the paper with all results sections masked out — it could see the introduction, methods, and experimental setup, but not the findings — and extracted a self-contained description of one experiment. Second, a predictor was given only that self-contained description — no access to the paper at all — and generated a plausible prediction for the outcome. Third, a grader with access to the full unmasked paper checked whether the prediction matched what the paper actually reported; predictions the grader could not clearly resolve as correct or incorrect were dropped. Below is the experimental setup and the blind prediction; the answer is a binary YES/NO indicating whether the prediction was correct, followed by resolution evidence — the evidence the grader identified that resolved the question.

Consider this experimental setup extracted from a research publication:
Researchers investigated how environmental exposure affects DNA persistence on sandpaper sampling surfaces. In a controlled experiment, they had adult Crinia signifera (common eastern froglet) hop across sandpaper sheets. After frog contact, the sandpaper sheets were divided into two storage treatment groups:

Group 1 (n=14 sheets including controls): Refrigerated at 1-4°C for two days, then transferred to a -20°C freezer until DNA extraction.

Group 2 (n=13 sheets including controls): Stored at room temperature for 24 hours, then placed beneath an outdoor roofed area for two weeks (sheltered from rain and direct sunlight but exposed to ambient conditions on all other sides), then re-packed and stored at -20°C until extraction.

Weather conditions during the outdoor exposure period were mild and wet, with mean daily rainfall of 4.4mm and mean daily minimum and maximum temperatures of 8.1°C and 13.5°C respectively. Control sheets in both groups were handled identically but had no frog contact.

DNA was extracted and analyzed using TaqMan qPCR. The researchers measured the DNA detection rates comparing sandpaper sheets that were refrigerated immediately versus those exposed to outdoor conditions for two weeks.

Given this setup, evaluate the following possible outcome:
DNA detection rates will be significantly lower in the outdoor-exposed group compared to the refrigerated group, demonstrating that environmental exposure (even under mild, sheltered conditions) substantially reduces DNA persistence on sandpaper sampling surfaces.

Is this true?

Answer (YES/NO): NO